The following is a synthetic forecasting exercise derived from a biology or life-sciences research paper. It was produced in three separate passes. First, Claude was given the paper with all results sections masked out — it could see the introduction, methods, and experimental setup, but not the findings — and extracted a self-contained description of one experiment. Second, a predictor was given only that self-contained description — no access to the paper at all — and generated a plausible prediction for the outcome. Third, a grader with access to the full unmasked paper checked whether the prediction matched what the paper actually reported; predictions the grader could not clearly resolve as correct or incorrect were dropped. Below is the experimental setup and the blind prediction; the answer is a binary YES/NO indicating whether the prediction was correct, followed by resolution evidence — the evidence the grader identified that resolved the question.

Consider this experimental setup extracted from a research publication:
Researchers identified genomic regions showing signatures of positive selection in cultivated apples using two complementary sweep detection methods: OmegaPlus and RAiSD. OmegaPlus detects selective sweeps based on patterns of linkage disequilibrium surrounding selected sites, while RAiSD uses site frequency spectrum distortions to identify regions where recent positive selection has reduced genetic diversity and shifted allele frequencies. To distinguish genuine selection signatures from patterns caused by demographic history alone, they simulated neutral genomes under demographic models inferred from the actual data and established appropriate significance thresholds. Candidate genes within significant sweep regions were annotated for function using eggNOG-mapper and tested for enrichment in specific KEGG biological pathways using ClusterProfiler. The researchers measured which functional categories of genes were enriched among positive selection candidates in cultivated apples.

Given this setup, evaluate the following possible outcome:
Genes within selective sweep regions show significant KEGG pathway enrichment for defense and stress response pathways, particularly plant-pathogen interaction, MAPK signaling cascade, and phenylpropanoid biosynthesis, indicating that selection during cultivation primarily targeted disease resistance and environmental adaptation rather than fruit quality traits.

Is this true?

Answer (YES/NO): NO